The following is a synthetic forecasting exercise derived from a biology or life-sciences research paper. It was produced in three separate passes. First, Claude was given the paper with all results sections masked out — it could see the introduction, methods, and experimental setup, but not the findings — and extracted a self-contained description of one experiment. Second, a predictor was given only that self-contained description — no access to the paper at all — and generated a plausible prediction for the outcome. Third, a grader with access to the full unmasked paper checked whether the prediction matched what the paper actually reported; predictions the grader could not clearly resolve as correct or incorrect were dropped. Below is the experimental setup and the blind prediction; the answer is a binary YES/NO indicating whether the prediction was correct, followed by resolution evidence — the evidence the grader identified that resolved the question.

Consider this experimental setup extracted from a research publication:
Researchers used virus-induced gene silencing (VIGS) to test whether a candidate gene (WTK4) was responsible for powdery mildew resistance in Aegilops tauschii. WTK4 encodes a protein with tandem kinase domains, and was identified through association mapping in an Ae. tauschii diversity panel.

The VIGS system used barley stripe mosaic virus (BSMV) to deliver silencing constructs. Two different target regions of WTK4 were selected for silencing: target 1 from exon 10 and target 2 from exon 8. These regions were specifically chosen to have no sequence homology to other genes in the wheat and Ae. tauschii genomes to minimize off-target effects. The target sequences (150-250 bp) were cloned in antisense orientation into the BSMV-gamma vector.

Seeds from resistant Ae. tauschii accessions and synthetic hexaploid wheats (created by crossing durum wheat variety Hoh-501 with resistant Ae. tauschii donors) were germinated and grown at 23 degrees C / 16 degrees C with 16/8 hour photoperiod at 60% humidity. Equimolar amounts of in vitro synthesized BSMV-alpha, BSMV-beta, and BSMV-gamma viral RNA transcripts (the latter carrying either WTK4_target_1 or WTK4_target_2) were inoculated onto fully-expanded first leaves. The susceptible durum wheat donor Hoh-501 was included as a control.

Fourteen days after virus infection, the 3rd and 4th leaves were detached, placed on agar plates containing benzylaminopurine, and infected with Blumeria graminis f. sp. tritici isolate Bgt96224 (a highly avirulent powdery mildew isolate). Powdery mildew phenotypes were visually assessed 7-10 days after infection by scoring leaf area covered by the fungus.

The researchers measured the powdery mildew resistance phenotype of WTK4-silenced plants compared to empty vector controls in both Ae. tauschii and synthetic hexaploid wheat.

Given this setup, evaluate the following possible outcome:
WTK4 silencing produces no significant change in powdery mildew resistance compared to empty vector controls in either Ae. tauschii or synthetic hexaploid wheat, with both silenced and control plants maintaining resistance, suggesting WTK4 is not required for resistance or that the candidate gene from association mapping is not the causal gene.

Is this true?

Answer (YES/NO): NO